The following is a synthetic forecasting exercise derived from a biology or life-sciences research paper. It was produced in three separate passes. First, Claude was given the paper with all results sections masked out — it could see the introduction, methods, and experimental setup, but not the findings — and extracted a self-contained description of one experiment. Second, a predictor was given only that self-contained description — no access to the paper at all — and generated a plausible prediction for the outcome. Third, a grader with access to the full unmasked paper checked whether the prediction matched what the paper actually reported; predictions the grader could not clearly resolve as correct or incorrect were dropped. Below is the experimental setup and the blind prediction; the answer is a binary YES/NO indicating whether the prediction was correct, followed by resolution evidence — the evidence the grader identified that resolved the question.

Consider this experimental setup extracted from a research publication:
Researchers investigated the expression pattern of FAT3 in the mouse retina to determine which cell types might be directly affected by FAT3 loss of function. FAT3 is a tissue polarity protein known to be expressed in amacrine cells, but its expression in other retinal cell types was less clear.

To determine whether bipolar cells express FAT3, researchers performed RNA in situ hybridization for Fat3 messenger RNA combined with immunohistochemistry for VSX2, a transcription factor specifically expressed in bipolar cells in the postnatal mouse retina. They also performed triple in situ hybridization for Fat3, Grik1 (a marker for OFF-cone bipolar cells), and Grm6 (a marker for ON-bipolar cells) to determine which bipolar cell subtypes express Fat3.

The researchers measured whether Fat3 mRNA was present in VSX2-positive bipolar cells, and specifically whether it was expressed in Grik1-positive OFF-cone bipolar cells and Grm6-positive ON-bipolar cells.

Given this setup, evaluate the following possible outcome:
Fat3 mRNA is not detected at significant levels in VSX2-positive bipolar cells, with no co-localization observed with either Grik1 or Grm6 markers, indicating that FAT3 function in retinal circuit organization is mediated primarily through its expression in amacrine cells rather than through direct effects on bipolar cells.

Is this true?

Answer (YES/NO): NO